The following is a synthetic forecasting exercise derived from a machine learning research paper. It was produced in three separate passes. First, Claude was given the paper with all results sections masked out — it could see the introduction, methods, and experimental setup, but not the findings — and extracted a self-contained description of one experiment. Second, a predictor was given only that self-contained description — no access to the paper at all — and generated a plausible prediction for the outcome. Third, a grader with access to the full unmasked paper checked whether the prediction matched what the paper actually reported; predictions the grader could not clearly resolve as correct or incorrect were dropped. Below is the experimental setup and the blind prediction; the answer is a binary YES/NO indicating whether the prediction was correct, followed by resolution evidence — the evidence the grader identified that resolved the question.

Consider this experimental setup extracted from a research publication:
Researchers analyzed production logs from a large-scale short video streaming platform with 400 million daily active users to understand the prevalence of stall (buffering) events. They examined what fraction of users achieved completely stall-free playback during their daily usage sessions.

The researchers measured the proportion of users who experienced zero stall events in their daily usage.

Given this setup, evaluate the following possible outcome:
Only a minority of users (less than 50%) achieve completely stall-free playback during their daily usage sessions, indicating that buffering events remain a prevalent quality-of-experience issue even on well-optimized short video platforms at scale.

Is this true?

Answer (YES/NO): NO